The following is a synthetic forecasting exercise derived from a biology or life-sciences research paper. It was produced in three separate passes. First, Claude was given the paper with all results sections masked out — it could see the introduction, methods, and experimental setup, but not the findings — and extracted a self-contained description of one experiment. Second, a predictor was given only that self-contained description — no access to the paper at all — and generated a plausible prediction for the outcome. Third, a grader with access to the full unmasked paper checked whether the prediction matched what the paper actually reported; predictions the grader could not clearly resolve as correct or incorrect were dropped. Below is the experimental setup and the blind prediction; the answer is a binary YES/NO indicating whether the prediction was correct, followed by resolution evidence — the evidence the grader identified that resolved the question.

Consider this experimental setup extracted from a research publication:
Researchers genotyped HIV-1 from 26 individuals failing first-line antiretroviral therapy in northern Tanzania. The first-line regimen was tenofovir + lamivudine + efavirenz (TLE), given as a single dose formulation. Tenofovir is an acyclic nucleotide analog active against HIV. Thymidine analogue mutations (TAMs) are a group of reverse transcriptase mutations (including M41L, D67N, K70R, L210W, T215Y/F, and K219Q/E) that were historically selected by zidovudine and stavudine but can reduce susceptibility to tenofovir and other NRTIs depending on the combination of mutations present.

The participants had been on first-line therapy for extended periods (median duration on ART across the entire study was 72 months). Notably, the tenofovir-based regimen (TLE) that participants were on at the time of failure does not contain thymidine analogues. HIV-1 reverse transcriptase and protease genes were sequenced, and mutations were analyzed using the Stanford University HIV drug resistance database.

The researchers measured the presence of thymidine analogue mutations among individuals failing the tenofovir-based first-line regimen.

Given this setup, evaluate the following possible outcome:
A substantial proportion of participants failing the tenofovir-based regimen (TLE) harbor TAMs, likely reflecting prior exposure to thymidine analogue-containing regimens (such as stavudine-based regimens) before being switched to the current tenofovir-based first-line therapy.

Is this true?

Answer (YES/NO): YES